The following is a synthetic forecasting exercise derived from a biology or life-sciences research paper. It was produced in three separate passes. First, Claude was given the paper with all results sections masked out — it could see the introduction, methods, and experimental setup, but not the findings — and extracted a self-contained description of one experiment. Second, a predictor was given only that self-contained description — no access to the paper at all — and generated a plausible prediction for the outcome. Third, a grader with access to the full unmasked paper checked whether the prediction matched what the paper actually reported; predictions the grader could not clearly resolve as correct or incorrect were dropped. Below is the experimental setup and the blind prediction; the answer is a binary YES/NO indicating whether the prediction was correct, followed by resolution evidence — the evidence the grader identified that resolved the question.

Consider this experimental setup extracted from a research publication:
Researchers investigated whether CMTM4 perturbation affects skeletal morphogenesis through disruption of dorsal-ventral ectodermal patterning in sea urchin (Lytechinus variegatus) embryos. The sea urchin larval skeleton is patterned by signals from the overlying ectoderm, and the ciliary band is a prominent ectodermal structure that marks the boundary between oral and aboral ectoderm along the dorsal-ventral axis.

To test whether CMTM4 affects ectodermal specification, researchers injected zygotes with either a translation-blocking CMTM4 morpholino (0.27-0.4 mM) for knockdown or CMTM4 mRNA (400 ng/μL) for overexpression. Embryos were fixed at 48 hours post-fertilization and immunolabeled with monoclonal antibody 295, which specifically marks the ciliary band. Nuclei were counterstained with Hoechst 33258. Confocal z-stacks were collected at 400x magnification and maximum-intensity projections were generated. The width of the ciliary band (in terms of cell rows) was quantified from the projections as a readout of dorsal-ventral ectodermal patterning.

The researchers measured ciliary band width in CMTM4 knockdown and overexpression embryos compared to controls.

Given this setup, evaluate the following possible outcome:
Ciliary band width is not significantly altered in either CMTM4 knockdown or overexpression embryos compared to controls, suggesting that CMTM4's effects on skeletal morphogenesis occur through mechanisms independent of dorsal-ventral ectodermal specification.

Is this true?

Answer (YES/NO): YES